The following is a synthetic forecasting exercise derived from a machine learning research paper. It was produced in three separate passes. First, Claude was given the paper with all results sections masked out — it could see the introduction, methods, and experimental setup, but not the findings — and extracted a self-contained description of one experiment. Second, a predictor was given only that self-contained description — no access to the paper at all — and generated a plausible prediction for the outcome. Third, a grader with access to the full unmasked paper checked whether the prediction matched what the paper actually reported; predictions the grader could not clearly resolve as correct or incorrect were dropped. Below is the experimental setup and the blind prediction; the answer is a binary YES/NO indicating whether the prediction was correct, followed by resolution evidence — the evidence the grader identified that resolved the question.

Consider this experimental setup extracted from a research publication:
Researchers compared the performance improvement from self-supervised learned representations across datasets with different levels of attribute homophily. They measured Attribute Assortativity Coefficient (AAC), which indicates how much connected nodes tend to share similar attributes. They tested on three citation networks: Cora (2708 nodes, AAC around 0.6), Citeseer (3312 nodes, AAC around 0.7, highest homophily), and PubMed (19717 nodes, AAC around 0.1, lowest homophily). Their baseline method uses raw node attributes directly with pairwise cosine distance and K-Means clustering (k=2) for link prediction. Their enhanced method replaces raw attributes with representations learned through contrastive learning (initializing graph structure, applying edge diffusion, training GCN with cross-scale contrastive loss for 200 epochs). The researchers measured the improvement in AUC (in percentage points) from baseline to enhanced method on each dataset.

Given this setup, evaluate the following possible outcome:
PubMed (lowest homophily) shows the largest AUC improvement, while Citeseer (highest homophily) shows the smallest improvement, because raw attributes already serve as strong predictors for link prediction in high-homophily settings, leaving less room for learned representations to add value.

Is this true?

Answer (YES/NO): NO